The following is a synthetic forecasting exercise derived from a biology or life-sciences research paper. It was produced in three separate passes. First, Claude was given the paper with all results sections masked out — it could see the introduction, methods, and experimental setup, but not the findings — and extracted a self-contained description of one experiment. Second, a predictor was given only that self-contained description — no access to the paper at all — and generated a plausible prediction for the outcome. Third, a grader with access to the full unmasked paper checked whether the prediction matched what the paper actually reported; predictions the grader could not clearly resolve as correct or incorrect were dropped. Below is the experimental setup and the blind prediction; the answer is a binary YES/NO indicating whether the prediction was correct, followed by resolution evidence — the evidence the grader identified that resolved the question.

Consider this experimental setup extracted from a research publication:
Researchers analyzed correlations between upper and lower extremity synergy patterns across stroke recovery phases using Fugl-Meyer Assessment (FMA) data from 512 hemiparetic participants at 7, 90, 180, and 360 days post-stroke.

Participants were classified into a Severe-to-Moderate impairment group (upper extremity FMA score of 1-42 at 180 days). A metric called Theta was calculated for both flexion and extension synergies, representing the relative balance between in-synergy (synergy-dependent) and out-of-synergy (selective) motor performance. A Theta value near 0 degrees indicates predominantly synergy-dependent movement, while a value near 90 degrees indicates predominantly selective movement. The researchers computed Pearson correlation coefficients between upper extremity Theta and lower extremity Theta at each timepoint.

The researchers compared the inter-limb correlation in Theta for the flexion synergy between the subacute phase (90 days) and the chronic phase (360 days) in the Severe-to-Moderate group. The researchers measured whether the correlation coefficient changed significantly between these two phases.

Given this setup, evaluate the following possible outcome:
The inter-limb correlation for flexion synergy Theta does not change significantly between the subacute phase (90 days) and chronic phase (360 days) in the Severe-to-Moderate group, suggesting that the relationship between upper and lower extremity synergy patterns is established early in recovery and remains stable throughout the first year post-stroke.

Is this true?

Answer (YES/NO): YES